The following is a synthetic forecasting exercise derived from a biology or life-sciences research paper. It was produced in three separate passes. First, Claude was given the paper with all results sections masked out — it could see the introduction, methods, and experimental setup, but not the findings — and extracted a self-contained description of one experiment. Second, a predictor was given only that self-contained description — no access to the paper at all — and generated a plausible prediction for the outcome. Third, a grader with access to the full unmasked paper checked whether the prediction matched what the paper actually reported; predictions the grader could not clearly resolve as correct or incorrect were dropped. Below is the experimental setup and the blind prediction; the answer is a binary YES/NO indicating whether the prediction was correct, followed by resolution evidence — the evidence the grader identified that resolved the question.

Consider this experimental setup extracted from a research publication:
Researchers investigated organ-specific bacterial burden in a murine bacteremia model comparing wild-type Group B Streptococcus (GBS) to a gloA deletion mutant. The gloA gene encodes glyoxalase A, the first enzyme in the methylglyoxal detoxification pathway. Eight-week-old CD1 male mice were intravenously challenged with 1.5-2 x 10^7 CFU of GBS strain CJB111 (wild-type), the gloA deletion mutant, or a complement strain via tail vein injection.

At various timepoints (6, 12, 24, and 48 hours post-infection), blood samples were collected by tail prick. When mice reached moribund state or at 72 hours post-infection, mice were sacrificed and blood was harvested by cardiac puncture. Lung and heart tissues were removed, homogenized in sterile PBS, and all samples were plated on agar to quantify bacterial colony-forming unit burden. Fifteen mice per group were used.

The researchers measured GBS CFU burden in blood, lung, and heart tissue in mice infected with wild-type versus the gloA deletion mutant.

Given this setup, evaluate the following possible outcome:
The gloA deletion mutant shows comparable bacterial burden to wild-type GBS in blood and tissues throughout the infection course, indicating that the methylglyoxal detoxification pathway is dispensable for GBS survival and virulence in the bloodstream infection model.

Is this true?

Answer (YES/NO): NO